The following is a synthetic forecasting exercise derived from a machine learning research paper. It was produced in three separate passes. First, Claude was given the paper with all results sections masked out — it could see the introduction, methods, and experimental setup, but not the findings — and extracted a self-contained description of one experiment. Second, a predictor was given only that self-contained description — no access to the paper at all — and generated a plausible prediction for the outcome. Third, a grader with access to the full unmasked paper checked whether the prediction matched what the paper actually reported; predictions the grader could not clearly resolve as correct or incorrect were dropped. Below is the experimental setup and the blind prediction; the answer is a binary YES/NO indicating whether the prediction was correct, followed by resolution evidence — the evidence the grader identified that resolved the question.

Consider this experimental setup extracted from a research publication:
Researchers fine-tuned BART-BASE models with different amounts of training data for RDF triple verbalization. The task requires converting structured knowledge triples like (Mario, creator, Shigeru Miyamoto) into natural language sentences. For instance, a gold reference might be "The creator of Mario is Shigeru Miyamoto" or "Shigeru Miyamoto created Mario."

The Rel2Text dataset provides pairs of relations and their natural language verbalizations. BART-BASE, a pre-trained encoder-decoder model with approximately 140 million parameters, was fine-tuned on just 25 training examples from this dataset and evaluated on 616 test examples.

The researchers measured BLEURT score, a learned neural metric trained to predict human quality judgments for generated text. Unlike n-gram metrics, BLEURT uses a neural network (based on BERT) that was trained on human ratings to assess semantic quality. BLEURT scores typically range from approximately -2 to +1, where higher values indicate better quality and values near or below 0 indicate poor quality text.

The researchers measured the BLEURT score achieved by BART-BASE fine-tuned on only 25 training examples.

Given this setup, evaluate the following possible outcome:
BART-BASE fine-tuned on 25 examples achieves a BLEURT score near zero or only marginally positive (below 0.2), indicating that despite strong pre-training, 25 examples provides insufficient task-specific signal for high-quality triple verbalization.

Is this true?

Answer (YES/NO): NO